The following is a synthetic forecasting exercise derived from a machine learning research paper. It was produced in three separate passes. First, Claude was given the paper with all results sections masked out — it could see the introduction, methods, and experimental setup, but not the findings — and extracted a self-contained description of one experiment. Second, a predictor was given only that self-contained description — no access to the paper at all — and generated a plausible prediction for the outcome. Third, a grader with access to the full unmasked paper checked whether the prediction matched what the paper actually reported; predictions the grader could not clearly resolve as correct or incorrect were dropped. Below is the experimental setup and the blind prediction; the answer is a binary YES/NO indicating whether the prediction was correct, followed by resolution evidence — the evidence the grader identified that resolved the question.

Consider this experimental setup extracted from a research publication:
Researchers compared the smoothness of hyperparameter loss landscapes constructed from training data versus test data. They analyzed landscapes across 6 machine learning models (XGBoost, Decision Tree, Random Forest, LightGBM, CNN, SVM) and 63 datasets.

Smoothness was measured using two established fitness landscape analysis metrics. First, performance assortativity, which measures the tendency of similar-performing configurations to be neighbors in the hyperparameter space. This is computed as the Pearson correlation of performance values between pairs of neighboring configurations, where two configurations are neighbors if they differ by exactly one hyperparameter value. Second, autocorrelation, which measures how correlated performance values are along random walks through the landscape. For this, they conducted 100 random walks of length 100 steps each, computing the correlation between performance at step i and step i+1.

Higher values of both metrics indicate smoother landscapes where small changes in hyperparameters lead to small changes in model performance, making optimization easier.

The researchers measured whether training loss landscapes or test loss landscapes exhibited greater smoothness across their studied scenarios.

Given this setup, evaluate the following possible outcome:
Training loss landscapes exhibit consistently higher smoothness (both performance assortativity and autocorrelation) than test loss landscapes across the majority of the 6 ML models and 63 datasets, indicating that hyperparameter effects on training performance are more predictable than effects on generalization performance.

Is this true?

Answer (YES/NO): YES